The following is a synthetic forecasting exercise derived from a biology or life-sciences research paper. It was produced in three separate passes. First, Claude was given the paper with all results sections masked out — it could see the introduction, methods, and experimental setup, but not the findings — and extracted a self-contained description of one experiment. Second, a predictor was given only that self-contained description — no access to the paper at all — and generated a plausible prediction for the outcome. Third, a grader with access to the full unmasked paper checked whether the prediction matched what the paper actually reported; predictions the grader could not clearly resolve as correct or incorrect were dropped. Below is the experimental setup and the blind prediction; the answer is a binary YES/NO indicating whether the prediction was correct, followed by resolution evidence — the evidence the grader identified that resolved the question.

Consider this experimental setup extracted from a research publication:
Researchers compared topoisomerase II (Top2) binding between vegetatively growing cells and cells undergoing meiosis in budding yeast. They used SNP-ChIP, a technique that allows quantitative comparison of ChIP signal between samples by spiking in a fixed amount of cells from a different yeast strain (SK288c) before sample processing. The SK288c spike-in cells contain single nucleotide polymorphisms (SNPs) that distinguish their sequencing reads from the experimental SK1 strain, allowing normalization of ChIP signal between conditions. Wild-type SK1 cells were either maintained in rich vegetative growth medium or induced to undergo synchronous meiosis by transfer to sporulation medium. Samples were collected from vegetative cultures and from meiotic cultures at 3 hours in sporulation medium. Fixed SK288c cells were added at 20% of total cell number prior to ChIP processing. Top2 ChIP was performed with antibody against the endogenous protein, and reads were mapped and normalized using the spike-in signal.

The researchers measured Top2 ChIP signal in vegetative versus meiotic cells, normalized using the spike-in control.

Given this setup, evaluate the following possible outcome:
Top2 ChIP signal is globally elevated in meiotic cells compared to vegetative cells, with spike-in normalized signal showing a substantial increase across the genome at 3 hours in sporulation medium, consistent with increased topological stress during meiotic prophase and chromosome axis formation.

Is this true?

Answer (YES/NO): YES